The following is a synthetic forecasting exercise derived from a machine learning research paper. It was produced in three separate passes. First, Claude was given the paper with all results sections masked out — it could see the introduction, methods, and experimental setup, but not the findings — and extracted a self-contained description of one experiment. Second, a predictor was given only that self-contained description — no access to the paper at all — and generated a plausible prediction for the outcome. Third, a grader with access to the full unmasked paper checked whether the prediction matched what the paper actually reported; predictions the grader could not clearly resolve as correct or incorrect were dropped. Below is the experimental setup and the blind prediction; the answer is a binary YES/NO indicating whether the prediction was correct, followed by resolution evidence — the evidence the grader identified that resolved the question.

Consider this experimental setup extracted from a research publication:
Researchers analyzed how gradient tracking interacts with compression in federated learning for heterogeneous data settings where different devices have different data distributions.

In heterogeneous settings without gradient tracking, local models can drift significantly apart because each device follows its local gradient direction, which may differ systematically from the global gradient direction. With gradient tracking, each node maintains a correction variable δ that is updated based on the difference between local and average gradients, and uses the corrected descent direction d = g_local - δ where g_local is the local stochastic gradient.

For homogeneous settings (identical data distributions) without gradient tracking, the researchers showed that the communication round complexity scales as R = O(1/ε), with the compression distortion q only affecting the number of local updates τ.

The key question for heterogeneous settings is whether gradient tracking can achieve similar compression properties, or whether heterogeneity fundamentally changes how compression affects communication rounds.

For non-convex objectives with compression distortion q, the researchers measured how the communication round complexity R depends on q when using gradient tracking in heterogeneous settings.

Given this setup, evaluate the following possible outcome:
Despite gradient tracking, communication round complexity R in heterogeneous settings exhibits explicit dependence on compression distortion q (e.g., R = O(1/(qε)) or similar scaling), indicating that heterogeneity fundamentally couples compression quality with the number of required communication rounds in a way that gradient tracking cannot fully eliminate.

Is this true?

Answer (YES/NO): NO